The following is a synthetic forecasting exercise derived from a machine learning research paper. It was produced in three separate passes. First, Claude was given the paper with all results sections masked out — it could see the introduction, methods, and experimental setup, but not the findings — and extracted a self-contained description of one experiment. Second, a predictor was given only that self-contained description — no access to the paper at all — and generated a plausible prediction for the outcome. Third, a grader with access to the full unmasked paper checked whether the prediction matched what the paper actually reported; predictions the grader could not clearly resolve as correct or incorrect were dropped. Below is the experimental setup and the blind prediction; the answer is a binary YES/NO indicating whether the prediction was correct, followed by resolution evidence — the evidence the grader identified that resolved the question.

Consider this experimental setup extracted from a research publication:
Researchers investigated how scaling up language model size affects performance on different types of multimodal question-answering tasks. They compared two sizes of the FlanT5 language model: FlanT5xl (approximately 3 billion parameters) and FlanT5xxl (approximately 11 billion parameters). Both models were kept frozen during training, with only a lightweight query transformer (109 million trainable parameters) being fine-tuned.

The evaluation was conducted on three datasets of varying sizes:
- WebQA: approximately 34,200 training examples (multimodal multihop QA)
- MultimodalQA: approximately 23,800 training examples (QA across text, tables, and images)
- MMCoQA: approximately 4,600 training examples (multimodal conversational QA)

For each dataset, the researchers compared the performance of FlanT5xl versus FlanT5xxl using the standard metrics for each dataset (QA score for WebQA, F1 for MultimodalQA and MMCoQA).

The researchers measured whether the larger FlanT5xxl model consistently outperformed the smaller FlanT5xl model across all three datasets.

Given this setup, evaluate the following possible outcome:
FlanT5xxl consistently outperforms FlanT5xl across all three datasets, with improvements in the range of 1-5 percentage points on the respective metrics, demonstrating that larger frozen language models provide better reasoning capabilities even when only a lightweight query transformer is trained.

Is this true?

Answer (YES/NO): NO